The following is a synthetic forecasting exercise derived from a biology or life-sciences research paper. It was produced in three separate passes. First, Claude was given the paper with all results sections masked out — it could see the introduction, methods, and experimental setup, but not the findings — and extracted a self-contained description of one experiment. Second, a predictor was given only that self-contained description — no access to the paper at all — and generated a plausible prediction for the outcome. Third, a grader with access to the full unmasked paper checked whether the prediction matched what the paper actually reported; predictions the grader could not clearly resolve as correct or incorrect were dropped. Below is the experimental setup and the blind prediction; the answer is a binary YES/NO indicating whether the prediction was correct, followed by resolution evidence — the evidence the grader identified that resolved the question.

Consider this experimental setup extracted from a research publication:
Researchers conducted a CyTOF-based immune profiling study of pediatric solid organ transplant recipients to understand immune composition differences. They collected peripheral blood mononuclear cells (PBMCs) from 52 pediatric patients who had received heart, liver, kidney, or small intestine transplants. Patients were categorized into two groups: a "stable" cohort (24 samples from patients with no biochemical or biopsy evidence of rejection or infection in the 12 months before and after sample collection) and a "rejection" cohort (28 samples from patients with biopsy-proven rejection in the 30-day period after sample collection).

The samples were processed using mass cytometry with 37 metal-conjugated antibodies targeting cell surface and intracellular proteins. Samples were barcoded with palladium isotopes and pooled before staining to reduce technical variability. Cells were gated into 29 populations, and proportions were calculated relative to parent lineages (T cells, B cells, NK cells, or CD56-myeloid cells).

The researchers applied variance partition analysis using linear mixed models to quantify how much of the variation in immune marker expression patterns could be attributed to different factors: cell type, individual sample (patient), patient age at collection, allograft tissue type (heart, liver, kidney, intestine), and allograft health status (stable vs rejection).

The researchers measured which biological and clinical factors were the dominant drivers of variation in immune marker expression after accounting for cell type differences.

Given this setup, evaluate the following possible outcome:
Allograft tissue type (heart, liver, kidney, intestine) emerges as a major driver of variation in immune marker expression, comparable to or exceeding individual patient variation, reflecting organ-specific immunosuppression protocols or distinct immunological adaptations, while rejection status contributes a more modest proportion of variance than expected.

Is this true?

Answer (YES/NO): YES